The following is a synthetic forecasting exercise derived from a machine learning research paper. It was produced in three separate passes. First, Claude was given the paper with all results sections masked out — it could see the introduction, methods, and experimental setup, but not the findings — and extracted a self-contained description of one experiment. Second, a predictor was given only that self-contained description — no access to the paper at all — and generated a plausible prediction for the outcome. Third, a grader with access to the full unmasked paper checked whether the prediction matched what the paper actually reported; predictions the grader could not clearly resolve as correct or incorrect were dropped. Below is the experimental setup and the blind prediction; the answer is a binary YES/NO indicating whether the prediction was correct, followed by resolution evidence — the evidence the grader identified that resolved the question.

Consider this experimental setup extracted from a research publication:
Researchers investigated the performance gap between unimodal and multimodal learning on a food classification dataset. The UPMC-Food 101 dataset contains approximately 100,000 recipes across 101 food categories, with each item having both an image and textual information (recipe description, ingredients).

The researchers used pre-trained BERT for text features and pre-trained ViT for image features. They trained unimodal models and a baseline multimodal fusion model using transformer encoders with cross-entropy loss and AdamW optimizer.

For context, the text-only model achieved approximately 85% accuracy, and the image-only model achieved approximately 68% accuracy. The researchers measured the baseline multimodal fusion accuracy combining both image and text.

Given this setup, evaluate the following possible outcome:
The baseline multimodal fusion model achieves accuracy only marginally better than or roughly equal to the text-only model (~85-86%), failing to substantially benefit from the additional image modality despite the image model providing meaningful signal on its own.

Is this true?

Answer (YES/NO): NO